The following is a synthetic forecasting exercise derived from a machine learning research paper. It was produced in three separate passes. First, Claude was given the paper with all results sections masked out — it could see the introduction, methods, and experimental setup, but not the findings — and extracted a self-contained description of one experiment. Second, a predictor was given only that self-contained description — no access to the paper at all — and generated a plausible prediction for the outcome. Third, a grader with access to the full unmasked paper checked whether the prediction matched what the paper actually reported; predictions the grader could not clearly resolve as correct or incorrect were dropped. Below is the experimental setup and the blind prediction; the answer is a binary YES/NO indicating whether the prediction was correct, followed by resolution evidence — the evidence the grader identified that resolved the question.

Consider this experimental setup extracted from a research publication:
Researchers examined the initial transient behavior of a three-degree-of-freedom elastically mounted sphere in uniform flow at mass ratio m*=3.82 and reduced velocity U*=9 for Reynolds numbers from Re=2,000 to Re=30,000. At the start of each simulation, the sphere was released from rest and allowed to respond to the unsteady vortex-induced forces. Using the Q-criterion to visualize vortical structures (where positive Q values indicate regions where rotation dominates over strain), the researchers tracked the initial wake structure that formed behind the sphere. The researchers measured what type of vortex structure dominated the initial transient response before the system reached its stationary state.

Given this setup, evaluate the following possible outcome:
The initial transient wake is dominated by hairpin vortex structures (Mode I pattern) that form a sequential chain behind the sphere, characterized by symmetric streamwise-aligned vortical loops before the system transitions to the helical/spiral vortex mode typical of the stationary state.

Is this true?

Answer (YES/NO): NO